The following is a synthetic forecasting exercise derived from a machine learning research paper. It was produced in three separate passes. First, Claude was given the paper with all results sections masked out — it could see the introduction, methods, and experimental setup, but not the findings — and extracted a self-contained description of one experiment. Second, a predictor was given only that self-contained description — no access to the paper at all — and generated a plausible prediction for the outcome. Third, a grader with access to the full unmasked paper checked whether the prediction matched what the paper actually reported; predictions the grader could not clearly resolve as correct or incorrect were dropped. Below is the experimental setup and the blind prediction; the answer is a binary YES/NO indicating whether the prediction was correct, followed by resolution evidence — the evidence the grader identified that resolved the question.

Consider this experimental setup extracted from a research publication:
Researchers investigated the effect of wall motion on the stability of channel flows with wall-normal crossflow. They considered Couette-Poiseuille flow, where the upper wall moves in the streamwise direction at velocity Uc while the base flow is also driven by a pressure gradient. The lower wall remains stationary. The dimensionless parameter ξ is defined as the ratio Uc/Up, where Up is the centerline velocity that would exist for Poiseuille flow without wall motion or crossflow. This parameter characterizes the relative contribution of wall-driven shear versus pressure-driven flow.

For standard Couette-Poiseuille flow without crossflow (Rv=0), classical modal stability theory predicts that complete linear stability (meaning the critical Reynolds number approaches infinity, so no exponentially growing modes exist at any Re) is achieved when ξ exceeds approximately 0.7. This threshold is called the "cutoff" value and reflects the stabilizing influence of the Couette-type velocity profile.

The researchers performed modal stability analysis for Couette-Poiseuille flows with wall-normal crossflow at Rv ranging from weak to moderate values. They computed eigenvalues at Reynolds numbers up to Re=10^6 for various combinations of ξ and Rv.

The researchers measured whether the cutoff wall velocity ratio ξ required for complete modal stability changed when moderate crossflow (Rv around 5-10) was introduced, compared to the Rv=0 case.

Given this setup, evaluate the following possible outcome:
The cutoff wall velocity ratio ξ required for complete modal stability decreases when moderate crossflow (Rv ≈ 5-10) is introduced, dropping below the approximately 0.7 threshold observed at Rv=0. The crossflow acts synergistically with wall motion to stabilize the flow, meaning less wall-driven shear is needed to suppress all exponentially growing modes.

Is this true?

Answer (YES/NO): YES